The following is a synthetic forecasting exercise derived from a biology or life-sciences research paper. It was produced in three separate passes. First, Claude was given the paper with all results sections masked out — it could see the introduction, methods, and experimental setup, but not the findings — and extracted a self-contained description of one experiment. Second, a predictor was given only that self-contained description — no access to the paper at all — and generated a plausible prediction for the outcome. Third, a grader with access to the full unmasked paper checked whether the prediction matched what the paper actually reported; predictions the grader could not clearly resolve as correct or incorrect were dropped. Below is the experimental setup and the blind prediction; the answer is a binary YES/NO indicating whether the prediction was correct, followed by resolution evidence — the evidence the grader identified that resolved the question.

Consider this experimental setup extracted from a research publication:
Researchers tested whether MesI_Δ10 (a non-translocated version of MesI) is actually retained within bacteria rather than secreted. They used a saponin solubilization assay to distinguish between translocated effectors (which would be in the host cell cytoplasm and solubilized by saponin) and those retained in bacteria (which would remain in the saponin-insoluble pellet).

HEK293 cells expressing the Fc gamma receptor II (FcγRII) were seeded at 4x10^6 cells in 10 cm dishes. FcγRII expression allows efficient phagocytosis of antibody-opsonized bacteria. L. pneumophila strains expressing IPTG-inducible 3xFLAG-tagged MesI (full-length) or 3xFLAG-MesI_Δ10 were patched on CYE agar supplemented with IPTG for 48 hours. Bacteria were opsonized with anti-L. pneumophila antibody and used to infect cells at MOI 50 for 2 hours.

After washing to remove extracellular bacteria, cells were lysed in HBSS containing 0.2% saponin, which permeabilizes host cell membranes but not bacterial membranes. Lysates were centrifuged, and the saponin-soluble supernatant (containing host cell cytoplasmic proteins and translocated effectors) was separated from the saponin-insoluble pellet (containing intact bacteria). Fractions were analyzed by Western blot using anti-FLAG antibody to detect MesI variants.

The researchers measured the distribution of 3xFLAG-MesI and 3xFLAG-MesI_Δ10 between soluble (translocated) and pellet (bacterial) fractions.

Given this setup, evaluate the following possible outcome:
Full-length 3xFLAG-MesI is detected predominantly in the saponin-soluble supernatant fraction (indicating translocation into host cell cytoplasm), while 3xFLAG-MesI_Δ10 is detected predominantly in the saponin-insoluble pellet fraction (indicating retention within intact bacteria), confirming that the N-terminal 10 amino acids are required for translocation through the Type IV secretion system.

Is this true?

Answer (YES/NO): NO